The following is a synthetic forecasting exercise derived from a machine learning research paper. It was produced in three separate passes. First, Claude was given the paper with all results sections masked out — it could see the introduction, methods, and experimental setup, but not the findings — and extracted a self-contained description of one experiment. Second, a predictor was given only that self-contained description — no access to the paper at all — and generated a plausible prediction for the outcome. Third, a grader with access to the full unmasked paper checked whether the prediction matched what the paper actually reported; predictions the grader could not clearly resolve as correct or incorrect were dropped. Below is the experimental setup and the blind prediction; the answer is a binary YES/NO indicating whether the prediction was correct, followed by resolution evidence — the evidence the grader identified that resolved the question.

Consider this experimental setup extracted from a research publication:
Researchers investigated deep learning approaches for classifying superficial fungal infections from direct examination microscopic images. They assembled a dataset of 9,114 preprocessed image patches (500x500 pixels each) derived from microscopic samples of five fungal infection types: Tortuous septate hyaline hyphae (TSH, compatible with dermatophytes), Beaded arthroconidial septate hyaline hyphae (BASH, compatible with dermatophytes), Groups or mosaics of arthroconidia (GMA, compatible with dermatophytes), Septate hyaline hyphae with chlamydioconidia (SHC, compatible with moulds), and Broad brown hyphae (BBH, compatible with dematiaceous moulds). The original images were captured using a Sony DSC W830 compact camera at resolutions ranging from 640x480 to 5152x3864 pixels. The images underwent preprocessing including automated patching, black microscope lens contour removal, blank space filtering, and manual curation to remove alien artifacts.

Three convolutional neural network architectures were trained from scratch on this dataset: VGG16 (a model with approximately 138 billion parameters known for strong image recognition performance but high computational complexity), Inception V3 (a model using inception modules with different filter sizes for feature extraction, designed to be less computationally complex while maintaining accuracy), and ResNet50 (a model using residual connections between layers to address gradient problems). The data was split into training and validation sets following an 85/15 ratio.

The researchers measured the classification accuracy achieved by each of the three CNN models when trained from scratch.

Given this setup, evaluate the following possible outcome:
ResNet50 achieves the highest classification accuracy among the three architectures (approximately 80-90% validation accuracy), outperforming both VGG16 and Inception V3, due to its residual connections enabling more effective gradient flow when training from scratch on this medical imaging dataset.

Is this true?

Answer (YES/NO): NO